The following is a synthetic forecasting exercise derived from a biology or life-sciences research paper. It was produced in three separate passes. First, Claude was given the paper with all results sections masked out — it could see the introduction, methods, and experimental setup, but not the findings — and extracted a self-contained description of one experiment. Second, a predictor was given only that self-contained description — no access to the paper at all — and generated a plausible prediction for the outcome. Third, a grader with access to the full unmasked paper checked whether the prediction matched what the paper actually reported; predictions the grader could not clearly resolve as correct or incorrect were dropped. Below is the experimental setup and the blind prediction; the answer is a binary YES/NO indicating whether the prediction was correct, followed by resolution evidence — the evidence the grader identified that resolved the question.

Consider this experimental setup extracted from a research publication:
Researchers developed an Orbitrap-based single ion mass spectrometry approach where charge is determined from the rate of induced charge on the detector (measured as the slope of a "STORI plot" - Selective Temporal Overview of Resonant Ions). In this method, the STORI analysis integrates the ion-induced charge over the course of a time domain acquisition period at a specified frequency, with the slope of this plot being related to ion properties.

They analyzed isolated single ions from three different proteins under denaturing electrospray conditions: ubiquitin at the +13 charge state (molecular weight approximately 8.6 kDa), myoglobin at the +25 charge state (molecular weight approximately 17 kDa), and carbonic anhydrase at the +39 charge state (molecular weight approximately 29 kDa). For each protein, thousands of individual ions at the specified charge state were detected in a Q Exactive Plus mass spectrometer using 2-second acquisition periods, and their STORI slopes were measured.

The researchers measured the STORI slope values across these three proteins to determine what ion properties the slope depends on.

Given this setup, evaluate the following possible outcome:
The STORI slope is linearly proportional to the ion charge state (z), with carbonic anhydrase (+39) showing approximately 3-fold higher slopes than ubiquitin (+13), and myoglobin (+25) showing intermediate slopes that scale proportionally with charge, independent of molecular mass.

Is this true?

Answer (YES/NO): YES